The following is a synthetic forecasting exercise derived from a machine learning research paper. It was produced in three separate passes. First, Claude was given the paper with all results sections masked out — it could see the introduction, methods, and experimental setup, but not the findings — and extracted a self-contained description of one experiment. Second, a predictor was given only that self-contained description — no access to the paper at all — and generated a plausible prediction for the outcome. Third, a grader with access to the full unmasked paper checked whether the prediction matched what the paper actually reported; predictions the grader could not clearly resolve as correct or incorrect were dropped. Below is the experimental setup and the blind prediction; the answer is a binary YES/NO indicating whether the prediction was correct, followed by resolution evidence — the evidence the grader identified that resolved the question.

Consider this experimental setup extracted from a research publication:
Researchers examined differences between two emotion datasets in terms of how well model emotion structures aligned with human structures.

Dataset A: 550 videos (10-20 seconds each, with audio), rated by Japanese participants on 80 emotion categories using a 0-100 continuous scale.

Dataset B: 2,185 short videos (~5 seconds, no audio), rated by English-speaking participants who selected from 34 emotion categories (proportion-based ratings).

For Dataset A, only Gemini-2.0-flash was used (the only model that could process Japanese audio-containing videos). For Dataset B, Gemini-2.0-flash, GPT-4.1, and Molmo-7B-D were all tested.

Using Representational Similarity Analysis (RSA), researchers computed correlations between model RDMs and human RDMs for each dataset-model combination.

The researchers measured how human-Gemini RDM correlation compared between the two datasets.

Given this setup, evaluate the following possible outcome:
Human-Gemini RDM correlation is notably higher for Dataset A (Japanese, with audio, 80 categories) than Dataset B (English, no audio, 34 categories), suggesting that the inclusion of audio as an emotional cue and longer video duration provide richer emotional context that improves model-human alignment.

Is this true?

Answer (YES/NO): NO